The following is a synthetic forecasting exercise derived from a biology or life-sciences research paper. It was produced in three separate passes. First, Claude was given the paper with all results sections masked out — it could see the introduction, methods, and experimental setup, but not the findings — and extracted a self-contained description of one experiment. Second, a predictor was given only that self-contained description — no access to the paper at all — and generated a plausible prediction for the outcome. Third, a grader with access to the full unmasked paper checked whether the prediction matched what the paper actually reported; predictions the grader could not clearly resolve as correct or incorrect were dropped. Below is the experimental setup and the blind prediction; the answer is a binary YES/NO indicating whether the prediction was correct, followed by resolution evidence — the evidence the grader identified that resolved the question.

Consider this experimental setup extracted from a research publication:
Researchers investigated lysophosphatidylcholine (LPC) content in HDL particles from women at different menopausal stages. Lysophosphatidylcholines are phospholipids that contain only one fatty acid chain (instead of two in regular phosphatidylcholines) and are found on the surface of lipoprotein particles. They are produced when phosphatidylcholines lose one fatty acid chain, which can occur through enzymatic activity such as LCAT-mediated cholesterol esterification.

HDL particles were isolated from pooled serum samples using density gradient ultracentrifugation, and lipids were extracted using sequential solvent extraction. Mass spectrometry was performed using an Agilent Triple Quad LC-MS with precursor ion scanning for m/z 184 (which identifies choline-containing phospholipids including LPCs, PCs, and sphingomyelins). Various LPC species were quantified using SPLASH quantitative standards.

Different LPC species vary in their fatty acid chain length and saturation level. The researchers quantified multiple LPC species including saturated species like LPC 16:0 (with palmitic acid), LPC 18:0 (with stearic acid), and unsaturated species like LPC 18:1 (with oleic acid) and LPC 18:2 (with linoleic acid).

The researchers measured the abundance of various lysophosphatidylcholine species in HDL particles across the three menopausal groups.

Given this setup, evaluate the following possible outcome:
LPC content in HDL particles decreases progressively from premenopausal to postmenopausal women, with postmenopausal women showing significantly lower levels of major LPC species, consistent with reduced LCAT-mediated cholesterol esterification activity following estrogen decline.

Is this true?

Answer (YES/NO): NO